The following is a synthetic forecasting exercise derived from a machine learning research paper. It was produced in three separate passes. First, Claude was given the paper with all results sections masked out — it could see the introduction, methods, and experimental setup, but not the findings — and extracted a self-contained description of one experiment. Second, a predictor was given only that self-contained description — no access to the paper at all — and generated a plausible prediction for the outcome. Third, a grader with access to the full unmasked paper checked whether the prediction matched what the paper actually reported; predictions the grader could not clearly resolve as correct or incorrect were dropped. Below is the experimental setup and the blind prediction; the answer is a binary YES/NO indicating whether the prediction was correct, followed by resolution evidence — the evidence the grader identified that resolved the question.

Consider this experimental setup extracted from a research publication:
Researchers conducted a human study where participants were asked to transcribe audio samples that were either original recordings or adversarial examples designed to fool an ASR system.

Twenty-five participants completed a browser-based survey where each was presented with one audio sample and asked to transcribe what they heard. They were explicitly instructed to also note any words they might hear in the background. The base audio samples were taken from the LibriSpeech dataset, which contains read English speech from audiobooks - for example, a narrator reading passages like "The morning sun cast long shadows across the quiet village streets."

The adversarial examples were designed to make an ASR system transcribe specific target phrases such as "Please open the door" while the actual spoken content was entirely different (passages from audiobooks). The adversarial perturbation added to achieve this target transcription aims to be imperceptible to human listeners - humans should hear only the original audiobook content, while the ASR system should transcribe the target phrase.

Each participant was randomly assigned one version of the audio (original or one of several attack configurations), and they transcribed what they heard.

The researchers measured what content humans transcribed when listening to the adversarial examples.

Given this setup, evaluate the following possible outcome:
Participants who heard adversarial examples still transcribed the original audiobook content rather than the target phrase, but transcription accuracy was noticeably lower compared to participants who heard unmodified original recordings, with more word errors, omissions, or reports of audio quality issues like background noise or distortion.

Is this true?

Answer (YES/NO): NO